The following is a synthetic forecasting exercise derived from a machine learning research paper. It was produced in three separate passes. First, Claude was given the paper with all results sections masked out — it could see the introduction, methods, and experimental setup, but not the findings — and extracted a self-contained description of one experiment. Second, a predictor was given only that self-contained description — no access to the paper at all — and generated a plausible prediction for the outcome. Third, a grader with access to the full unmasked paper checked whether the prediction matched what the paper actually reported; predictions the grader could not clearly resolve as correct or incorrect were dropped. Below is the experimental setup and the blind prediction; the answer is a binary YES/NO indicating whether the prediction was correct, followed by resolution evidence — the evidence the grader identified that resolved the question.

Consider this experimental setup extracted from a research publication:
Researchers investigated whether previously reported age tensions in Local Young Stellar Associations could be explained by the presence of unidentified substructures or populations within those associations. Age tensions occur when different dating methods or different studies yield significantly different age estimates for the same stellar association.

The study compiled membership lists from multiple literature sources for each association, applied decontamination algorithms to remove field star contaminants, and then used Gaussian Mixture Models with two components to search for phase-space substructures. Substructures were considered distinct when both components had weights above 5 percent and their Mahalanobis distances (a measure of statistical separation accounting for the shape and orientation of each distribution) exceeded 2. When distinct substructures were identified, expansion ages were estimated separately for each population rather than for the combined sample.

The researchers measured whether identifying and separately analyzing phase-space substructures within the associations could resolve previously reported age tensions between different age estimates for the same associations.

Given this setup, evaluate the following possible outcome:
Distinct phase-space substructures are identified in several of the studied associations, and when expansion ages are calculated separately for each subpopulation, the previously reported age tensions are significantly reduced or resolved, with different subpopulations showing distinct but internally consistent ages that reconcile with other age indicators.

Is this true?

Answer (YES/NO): YES